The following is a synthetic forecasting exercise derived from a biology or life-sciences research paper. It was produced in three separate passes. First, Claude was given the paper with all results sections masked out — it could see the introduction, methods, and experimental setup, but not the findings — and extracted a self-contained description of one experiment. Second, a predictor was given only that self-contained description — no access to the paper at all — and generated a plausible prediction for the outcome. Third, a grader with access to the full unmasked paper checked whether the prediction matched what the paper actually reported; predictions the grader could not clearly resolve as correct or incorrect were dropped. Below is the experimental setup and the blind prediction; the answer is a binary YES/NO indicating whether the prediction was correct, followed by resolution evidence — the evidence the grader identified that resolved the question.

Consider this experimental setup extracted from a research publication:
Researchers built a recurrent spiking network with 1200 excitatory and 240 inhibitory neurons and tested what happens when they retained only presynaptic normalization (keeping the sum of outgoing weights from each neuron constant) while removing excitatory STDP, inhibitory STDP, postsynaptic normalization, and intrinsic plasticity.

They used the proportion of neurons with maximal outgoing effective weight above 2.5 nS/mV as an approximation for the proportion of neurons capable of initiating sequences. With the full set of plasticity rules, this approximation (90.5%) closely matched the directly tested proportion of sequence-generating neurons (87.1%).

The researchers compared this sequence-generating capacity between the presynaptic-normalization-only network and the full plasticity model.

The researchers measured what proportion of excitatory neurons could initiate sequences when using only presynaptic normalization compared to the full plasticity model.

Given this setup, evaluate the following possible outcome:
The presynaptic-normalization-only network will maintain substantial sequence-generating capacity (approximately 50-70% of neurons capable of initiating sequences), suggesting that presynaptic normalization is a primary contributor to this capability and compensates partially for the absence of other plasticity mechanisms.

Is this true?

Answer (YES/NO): YES